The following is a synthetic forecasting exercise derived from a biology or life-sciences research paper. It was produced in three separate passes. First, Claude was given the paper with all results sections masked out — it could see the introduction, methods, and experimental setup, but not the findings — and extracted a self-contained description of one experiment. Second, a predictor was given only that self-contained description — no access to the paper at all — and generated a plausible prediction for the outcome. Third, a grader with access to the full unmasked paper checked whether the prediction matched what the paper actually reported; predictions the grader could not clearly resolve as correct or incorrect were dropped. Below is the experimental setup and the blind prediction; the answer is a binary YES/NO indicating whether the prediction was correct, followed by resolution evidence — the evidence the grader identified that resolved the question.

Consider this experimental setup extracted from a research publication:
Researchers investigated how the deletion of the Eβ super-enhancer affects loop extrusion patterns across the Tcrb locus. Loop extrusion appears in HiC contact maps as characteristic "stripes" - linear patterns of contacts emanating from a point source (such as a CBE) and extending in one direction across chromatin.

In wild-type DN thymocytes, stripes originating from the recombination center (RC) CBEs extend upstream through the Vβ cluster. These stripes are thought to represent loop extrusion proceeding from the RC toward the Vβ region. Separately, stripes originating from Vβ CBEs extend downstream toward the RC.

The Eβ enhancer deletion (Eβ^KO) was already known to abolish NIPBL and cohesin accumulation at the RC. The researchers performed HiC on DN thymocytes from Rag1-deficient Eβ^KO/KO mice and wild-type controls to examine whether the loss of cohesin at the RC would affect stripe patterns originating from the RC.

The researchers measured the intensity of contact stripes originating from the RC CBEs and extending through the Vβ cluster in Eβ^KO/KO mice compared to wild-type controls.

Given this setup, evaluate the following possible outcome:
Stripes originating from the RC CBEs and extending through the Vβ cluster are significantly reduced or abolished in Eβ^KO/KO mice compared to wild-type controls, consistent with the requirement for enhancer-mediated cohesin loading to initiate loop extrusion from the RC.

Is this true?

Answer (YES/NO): NO